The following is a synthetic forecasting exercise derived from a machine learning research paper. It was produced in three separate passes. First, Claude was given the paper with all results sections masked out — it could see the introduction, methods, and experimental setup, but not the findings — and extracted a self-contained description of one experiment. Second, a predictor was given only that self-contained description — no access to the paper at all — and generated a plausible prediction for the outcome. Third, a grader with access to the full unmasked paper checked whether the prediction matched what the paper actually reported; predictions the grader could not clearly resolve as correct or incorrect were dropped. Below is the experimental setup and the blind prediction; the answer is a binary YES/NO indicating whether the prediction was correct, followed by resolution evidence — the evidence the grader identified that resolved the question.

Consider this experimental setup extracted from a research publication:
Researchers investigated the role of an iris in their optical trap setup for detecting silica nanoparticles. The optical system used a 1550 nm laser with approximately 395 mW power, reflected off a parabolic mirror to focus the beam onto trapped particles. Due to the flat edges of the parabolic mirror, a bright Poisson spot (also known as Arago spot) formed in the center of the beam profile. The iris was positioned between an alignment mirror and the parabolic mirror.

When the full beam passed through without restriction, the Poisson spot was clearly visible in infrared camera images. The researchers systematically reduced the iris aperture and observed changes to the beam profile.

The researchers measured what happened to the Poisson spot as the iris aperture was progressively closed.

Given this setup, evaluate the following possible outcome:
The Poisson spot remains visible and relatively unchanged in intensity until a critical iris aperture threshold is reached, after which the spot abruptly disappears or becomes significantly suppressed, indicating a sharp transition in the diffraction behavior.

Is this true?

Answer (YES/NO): NO